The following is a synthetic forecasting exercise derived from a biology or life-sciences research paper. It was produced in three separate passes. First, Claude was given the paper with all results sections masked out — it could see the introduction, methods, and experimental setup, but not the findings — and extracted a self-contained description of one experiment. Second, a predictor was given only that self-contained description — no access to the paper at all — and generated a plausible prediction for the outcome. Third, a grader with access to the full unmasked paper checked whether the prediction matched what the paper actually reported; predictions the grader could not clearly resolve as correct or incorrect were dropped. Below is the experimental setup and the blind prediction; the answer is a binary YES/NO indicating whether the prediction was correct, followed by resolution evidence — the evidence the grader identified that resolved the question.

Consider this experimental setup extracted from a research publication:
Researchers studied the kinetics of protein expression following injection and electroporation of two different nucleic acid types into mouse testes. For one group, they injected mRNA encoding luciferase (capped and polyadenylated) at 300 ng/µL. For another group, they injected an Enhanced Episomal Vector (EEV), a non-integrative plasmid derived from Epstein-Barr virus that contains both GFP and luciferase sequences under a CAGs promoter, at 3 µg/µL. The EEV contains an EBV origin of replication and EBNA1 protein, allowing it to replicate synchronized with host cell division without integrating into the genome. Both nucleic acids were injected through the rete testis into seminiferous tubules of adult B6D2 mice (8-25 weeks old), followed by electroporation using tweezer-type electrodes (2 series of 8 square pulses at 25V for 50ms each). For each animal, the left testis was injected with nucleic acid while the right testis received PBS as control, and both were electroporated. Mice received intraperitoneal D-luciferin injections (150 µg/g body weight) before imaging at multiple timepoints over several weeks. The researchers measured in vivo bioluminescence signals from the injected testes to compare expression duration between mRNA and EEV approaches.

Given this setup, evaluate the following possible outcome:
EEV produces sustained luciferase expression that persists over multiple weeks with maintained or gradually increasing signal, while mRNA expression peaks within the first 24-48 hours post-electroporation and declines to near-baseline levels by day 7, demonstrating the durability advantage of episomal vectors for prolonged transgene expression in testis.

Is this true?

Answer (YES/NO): NO